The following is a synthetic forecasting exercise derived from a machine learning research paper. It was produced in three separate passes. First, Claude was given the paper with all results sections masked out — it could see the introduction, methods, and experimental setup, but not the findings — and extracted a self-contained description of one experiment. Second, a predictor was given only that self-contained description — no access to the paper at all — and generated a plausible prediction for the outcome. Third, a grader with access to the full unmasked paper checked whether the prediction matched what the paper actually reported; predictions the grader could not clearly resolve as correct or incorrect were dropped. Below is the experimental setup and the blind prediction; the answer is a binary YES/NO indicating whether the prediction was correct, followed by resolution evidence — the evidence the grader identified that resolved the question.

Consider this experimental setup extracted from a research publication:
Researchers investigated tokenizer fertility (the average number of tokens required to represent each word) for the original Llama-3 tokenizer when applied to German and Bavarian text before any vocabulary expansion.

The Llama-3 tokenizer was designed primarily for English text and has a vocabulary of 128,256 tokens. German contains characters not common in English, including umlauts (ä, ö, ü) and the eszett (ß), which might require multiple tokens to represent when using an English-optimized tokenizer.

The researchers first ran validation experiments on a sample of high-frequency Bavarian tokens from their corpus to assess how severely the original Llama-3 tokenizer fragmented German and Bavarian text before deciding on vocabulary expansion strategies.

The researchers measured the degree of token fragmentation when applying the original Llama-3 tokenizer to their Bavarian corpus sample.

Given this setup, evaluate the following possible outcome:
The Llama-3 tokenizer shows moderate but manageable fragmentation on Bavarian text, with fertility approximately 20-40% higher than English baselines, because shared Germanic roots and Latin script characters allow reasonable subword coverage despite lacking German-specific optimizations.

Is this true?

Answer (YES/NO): NO